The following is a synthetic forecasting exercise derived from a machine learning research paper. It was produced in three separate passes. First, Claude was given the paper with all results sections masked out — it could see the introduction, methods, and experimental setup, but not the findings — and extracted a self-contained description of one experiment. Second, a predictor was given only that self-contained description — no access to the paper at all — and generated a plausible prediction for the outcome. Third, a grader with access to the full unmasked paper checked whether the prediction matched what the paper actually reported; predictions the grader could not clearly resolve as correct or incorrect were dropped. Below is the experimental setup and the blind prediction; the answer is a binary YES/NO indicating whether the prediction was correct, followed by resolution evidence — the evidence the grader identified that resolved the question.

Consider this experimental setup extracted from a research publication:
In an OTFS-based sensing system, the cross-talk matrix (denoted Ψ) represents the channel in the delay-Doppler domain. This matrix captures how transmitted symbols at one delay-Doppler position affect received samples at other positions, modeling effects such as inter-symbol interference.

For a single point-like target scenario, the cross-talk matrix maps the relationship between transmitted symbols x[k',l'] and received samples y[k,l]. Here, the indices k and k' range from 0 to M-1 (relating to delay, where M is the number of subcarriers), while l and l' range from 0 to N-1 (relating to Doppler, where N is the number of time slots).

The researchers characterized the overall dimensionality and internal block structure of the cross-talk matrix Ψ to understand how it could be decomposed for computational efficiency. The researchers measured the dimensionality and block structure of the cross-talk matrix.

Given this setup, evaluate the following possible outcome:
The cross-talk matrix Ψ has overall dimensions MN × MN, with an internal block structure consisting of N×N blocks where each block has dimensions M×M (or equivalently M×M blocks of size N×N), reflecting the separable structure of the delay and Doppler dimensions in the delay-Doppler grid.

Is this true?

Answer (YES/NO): YES